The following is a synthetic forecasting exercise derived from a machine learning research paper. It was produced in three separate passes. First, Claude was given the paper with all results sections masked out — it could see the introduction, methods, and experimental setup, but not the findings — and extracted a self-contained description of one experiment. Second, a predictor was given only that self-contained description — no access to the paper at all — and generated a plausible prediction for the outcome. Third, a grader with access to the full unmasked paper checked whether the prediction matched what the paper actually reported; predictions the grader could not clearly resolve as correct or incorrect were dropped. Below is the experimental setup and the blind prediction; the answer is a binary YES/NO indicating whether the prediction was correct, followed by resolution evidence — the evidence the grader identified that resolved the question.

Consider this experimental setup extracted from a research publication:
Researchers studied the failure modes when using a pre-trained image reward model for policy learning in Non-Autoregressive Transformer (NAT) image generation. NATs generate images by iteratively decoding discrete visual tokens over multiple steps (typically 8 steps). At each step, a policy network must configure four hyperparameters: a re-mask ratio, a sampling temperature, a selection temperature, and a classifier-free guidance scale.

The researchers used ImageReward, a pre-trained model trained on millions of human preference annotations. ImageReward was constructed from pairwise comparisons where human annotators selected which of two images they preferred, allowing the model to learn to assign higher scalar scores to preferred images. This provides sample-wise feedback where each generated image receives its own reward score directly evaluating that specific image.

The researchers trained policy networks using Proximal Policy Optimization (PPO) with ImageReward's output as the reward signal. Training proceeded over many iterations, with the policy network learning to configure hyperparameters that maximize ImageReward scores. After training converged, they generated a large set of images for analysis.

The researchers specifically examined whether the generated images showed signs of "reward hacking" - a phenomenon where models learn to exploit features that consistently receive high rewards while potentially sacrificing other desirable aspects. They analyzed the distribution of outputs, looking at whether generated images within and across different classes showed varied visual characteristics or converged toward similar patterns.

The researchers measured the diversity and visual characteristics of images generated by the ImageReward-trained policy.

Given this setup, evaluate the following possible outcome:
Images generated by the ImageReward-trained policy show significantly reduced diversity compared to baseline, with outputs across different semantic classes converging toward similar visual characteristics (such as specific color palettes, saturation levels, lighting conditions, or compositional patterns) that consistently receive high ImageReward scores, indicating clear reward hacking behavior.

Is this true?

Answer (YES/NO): YES